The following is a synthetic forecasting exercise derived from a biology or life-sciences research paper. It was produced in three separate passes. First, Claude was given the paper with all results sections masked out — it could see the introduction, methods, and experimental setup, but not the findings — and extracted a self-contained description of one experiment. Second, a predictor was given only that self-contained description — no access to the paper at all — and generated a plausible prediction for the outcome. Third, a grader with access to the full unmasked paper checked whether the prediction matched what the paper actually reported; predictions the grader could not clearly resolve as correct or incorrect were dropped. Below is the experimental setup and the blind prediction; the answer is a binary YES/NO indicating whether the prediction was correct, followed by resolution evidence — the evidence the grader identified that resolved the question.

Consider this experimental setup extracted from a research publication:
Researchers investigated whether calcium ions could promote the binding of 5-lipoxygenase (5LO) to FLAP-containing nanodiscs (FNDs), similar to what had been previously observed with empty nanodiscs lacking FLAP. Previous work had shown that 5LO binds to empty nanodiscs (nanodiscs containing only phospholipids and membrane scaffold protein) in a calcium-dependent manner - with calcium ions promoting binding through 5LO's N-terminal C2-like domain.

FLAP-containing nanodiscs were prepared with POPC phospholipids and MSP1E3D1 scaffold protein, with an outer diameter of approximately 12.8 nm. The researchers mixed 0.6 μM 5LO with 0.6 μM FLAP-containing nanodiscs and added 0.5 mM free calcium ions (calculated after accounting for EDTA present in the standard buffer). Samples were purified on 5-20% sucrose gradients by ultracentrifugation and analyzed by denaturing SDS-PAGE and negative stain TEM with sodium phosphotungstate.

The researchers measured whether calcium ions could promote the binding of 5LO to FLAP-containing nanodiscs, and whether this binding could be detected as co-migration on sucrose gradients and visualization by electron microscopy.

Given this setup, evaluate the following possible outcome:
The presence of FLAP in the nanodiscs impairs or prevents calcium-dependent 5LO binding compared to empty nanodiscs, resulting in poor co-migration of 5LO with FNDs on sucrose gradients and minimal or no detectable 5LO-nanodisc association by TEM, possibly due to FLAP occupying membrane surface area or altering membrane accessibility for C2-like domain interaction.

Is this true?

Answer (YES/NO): NO